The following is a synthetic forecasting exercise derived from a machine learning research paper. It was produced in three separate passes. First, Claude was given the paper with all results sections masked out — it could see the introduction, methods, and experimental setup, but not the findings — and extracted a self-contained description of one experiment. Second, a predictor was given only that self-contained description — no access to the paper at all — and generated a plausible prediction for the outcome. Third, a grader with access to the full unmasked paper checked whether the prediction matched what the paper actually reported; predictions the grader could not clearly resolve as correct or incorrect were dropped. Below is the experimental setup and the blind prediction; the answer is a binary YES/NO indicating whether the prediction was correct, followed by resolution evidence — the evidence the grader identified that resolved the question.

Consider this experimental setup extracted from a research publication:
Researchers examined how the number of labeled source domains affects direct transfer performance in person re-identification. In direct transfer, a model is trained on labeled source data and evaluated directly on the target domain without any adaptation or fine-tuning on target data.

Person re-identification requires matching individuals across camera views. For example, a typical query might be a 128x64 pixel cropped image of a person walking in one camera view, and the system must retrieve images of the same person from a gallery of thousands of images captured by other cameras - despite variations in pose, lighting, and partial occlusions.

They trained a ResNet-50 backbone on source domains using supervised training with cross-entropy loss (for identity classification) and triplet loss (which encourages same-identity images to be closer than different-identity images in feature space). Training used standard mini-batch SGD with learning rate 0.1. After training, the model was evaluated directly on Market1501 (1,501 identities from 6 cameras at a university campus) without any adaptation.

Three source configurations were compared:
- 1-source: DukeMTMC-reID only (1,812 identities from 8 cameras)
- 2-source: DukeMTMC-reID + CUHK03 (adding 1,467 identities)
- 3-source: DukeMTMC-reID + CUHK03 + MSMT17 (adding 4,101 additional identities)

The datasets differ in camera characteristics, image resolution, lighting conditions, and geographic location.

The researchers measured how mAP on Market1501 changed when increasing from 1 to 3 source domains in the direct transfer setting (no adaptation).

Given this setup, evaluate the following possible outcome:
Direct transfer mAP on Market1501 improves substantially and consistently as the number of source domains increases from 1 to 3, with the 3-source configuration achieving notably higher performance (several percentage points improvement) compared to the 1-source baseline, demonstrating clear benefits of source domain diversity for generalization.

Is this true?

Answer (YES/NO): YES